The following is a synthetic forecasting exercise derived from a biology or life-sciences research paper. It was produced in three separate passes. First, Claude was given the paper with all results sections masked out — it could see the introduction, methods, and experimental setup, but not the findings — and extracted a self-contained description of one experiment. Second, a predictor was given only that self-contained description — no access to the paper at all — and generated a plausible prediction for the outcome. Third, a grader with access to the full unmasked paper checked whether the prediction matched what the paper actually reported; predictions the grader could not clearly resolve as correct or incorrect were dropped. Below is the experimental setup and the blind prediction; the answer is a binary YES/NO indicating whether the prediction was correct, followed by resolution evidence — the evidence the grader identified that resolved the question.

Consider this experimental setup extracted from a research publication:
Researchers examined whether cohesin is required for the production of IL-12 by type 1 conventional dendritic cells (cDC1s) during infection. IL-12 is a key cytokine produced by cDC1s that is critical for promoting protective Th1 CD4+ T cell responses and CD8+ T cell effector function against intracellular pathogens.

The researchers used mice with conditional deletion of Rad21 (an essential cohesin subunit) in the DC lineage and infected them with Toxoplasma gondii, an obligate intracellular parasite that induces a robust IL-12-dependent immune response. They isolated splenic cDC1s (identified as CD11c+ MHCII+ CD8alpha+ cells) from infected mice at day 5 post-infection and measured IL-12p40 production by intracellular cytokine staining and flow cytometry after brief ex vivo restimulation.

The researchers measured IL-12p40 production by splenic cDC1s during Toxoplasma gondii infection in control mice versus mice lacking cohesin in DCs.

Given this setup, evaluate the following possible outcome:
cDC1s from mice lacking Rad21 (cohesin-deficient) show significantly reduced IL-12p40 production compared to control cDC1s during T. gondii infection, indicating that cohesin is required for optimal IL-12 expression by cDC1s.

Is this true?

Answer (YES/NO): NO